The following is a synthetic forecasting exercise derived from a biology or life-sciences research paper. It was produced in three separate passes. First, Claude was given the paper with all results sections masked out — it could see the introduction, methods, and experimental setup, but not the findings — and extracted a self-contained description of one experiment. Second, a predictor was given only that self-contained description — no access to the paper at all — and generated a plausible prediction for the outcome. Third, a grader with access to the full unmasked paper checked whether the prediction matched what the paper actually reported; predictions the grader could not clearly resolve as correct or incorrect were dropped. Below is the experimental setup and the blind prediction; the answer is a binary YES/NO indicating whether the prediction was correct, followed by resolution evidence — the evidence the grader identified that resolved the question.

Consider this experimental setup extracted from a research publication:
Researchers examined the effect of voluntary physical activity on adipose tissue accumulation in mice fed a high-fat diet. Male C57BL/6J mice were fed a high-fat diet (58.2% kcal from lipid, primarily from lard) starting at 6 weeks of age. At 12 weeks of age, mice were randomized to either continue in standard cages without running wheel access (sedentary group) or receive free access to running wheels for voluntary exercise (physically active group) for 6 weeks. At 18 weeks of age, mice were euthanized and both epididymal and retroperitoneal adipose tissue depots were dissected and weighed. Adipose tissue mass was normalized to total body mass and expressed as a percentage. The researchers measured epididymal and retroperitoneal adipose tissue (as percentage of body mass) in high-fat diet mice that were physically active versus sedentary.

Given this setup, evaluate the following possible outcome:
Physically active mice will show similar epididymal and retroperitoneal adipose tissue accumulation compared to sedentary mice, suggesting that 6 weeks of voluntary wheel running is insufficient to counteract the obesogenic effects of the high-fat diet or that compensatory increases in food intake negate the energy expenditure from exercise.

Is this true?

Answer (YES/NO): NO